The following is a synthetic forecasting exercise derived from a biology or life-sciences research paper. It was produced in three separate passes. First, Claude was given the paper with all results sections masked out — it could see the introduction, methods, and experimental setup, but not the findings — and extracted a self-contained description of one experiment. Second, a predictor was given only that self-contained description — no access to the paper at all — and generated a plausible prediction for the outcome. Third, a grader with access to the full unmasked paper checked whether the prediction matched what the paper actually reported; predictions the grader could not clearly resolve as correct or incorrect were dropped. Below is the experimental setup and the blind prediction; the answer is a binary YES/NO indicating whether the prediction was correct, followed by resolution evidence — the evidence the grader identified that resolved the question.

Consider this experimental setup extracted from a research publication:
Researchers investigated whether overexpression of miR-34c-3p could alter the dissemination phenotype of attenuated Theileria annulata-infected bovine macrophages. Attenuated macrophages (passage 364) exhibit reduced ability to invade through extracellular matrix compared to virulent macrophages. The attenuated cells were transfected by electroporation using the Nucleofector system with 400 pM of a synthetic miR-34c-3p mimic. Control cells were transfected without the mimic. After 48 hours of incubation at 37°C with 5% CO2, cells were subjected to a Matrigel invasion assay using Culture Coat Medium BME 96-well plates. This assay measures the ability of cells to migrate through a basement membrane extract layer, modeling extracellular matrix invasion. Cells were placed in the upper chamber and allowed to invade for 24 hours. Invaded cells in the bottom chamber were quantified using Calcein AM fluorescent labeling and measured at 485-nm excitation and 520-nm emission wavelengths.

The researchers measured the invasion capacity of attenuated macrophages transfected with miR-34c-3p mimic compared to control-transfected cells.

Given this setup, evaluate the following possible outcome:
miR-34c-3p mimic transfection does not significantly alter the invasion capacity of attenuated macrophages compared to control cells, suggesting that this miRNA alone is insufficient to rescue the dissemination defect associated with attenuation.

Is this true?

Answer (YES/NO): NO